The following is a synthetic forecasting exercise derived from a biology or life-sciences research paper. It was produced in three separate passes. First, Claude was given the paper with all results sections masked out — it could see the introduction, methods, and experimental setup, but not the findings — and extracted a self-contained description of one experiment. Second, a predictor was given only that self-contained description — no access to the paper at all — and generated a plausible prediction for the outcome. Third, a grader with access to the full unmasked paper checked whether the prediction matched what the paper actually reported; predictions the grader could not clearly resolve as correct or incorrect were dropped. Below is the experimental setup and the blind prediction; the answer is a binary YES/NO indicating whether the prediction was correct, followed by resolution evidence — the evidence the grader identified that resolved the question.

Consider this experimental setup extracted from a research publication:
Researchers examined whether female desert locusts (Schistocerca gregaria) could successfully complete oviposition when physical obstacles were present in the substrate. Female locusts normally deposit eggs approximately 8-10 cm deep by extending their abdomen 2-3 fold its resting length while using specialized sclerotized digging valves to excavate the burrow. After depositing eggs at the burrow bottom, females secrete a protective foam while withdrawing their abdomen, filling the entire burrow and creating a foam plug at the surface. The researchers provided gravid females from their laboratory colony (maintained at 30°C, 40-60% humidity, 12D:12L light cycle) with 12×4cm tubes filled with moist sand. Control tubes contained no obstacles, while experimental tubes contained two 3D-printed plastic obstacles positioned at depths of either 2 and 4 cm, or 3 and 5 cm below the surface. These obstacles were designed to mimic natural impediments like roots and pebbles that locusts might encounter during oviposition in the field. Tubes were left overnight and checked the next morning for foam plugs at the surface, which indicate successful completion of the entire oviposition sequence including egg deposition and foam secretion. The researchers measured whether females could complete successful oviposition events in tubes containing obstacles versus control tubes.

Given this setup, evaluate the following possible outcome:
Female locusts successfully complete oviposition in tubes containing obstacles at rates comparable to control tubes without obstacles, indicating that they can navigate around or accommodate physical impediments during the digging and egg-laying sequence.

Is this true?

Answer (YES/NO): NO